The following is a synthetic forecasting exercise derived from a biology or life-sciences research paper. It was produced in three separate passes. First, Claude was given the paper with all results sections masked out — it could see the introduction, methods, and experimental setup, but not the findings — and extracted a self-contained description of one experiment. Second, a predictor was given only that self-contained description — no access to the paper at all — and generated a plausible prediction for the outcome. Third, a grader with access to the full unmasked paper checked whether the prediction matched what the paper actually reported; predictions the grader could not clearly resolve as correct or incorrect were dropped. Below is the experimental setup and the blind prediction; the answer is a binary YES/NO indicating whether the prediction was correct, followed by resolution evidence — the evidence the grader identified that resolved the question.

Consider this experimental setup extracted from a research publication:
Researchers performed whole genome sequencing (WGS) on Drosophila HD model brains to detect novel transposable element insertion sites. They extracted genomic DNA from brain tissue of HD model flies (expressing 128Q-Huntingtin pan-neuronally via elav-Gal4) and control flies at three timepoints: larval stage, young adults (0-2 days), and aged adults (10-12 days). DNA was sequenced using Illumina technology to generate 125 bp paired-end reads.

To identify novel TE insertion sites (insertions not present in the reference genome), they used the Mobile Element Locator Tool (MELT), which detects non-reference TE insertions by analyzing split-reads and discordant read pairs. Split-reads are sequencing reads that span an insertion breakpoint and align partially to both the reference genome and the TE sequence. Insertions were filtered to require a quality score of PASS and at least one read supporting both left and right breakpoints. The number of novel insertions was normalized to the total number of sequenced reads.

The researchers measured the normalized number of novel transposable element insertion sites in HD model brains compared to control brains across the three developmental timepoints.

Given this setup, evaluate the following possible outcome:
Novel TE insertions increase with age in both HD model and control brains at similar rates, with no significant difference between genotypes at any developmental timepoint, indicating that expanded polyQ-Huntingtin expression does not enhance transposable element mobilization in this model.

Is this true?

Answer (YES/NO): NO